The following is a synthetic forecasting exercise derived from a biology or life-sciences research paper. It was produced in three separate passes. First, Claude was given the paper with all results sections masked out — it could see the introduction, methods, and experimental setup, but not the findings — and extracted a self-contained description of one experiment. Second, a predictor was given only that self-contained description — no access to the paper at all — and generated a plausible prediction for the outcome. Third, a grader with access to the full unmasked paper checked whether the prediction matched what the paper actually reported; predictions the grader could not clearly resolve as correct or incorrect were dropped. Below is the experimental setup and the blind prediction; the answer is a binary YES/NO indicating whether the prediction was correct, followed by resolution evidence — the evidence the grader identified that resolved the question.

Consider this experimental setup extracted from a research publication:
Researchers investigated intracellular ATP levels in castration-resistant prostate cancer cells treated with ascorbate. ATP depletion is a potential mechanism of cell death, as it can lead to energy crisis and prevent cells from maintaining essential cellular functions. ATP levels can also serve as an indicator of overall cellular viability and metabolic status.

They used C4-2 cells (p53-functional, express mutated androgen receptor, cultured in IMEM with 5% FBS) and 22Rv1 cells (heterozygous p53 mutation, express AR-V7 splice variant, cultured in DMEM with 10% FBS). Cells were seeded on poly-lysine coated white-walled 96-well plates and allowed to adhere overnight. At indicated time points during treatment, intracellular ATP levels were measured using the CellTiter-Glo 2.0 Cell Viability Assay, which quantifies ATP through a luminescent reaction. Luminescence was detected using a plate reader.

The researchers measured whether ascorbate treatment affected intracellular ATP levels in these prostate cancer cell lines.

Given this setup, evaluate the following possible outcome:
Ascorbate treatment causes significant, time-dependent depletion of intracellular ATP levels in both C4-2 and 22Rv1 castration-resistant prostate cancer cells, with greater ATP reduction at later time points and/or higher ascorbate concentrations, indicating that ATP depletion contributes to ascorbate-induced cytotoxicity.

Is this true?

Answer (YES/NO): YES